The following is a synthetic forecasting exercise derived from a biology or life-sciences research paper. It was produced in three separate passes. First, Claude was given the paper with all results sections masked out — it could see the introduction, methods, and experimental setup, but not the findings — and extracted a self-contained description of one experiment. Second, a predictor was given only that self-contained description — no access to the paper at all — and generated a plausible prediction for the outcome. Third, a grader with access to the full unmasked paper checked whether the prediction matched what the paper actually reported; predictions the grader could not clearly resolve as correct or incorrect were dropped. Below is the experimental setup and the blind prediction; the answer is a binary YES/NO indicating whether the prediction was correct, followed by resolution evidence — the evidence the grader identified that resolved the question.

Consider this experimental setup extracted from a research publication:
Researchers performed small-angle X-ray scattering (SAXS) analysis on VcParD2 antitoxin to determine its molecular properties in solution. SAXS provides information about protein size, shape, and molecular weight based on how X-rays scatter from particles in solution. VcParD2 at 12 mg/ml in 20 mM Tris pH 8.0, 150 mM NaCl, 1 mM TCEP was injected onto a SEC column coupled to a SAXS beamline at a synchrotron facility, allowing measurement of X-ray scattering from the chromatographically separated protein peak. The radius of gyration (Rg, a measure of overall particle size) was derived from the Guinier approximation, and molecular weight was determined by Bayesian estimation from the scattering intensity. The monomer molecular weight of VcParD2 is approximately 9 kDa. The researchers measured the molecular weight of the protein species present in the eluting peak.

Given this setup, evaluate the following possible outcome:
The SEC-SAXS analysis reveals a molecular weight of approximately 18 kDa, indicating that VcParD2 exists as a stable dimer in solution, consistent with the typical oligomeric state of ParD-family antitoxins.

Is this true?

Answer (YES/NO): NO